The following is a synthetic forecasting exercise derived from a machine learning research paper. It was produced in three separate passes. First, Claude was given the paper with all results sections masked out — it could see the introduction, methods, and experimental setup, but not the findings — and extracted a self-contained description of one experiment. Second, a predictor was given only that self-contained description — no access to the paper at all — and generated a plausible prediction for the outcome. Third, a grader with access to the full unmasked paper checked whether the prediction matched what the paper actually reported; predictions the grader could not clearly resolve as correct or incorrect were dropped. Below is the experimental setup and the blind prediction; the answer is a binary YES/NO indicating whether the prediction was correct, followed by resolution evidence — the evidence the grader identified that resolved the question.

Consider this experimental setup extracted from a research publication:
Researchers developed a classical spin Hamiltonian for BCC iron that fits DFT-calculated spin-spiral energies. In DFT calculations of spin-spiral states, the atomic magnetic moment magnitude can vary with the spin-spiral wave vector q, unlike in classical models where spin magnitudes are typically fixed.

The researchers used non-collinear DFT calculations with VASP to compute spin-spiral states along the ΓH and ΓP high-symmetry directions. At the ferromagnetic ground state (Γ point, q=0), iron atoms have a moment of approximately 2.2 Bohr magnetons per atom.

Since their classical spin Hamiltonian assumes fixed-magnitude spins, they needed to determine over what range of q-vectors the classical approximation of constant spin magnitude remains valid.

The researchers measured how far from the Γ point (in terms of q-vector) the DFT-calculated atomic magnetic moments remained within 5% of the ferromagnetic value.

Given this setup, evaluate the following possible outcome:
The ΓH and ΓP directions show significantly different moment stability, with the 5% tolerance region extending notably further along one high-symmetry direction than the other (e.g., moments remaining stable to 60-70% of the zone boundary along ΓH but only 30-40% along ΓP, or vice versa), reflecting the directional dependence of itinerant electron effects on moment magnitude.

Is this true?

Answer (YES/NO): NO